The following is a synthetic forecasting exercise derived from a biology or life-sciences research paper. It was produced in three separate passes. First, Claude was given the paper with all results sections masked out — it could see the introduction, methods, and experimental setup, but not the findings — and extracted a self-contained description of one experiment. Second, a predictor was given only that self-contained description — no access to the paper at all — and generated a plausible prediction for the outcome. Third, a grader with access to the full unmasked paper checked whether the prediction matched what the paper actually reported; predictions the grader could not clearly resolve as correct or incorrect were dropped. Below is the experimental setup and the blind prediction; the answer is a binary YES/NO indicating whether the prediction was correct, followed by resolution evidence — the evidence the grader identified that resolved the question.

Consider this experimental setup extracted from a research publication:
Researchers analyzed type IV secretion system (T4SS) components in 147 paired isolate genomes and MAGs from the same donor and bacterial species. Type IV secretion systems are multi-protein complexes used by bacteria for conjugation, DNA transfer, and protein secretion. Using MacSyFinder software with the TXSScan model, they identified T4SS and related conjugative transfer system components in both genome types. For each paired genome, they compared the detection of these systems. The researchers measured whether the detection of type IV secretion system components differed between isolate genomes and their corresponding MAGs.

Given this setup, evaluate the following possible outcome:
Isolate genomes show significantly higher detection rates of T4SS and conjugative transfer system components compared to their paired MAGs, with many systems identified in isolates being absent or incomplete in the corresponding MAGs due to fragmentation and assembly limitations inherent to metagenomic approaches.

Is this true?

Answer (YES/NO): YES